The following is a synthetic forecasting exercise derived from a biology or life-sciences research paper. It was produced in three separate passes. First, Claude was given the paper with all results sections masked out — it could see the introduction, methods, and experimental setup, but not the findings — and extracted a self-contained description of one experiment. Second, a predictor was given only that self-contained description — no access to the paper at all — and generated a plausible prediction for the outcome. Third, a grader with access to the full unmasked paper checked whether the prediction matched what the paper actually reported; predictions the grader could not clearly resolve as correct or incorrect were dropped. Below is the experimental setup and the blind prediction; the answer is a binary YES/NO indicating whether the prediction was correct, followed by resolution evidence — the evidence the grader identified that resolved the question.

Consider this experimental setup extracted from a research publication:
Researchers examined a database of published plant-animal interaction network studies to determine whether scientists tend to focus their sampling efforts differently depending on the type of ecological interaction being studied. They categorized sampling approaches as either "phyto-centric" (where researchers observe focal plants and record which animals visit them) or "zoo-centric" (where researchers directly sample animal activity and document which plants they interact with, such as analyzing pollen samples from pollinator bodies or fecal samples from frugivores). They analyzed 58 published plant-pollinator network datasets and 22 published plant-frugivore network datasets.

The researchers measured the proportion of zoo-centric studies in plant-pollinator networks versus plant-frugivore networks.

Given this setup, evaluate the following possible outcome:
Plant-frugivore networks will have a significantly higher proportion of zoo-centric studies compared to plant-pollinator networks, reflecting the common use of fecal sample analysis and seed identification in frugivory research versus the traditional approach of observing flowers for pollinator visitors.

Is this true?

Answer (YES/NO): YES